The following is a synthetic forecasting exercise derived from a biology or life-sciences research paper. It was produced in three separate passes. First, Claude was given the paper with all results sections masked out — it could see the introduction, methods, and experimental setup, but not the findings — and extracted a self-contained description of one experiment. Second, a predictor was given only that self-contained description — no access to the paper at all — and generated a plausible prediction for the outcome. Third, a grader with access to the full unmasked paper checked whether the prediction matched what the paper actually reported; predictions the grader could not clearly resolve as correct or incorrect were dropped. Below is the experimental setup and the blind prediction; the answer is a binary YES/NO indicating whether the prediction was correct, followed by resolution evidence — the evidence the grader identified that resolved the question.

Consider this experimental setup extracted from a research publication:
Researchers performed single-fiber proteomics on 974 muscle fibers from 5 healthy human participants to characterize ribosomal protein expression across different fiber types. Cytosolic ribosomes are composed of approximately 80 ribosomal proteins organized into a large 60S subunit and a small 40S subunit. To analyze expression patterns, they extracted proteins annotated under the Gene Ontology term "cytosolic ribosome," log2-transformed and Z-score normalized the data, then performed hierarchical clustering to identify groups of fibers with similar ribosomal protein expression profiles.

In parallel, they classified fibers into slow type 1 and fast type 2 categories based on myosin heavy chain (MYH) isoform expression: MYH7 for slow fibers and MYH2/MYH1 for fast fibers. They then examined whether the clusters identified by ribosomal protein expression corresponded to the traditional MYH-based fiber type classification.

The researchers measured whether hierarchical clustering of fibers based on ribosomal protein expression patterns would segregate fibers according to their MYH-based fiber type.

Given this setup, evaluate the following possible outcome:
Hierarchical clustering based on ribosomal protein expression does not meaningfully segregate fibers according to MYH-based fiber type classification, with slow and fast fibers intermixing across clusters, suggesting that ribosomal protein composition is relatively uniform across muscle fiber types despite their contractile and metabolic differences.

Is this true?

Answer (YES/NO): NO